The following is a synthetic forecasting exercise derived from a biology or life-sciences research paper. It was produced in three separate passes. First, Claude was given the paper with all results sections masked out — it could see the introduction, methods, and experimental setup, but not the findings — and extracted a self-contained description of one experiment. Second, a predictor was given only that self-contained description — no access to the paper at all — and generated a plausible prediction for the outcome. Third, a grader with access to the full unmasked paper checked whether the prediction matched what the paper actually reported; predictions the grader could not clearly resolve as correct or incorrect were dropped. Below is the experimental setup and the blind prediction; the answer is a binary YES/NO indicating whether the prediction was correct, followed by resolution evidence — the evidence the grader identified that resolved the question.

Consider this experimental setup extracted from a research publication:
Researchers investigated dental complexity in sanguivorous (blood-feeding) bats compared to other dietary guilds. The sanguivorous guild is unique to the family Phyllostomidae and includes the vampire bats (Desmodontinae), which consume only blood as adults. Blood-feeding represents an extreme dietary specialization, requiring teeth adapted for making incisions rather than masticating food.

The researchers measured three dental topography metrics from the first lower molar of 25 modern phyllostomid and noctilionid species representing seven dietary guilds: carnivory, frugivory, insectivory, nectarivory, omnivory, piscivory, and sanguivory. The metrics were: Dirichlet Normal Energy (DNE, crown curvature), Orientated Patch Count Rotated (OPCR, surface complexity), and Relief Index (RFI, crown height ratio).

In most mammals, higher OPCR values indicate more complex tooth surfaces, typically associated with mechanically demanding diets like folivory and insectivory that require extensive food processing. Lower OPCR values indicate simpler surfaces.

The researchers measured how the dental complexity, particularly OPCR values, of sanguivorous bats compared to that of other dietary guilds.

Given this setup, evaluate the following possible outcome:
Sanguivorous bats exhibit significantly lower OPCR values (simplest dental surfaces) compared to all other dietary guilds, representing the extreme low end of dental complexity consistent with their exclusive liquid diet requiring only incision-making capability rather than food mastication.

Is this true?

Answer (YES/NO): NO